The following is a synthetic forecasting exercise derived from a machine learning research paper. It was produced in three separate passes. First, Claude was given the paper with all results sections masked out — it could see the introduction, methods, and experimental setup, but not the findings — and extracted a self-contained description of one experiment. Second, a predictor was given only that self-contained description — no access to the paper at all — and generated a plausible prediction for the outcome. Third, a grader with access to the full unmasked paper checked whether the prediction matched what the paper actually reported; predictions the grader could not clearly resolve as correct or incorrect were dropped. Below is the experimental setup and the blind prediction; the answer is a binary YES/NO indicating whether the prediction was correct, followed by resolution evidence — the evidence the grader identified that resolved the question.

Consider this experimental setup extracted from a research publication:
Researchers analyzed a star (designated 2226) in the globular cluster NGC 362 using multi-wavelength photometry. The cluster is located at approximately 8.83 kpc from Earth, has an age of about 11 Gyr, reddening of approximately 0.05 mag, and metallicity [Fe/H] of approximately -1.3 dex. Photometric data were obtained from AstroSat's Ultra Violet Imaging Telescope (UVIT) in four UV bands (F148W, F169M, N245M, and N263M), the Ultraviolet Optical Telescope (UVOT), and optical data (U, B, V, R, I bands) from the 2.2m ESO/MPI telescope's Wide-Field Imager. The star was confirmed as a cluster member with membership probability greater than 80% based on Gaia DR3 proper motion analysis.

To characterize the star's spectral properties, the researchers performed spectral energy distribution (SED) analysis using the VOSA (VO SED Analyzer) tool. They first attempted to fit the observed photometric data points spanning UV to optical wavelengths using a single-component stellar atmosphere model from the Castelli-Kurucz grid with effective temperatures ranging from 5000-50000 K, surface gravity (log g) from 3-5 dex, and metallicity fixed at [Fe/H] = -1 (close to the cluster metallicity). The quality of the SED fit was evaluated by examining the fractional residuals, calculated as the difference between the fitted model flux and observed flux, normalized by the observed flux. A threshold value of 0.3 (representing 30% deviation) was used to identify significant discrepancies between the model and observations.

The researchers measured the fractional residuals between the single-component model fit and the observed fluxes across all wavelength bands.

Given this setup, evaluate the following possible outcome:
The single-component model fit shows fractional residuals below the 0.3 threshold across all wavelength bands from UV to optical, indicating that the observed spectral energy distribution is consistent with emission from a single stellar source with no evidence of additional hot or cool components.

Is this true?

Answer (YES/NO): NO